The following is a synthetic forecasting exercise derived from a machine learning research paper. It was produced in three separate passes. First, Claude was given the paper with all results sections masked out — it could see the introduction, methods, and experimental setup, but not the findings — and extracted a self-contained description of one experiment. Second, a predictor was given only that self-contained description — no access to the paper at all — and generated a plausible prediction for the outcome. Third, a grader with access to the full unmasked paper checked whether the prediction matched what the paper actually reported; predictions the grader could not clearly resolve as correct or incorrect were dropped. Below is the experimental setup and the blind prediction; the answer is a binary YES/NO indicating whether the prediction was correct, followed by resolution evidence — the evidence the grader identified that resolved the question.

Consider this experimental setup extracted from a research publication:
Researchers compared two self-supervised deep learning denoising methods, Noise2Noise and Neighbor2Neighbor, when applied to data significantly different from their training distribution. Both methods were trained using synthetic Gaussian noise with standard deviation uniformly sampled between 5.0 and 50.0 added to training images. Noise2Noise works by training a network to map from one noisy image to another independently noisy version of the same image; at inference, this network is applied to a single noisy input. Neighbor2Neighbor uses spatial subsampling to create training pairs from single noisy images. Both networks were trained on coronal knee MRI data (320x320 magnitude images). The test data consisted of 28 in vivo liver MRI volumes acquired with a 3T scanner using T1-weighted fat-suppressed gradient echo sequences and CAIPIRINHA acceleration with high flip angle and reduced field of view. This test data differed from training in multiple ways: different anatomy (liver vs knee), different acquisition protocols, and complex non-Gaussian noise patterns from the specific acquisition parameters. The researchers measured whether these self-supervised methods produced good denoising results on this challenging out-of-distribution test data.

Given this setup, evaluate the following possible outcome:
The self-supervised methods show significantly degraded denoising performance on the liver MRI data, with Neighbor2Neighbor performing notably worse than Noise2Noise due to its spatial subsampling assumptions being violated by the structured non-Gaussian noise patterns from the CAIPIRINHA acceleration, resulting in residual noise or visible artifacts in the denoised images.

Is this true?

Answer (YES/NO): NO